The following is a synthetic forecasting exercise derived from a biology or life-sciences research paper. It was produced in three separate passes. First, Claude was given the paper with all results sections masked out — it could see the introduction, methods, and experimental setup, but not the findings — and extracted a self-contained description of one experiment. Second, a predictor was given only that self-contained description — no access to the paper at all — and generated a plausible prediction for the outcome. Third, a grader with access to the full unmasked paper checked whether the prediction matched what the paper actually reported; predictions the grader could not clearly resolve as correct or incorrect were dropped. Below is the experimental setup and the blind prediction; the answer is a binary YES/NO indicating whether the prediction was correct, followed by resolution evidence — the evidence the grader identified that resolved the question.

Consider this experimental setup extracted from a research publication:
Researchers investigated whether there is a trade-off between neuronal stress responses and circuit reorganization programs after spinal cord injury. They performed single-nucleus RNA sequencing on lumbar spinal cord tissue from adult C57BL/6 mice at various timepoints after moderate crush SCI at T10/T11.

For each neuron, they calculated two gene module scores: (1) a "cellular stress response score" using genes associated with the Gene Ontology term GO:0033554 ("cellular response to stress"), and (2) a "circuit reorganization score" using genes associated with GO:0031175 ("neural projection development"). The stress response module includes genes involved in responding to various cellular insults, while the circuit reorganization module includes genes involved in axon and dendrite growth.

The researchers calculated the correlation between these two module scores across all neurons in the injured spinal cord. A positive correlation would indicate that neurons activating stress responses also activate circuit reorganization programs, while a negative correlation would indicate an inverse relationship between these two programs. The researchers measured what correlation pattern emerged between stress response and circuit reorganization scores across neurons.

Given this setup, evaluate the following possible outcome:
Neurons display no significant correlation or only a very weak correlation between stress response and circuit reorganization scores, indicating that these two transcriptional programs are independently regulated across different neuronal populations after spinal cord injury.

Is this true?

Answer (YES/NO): NO